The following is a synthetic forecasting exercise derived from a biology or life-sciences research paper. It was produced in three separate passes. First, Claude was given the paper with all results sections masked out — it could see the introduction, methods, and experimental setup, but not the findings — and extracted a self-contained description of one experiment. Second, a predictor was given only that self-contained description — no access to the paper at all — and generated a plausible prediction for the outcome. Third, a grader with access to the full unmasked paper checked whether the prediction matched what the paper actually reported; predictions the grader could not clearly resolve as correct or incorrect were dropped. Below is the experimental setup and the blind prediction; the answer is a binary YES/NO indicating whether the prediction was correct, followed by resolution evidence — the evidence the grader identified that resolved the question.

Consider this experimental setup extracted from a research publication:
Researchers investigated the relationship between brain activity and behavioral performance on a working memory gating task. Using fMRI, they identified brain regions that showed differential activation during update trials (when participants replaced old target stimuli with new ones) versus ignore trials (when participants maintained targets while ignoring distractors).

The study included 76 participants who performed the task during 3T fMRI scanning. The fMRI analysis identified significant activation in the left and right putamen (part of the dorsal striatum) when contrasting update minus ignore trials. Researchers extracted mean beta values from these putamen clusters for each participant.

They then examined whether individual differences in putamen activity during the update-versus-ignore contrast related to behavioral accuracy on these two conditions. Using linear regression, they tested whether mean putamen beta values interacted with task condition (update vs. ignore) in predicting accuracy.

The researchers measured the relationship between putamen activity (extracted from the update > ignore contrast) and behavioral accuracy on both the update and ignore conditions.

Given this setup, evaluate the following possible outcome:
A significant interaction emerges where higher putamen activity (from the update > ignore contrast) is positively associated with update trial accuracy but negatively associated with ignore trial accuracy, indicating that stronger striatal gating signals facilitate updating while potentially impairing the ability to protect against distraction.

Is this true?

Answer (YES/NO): NO